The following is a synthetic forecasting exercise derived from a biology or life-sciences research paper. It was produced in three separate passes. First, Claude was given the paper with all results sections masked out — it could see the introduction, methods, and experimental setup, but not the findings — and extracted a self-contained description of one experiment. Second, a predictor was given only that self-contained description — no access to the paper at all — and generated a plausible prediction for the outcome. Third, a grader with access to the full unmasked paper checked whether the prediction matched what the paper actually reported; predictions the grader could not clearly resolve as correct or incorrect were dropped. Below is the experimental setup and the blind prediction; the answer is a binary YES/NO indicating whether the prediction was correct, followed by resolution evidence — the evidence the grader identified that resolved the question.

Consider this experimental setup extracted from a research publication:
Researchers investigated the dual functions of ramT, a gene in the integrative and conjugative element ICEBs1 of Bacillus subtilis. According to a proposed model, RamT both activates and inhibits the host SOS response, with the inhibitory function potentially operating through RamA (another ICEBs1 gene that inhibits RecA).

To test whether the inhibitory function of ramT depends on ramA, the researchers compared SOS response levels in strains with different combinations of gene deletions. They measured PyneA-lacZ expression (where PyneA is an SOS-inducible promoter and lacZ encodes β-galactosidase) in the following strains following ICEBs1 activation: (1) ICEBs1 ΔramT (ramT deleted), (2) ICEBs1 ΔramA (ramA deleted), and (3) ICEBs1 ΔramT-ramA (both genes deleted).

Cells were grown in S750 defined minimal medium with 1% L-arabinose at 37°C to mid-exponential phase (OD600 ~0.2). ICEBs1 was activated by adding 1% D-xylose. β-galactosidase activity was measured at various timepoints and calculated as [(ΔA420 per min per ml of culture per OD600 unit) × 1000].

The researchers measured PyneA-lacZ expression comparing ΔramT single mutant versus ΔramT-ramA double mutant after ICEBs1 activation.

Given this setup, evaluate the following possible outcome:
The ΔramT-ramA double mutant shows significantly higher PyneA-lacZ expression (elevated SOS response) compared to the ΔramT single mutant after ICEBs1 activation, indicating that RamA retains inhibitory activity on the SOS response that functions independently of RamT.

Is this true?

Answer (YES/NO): NO